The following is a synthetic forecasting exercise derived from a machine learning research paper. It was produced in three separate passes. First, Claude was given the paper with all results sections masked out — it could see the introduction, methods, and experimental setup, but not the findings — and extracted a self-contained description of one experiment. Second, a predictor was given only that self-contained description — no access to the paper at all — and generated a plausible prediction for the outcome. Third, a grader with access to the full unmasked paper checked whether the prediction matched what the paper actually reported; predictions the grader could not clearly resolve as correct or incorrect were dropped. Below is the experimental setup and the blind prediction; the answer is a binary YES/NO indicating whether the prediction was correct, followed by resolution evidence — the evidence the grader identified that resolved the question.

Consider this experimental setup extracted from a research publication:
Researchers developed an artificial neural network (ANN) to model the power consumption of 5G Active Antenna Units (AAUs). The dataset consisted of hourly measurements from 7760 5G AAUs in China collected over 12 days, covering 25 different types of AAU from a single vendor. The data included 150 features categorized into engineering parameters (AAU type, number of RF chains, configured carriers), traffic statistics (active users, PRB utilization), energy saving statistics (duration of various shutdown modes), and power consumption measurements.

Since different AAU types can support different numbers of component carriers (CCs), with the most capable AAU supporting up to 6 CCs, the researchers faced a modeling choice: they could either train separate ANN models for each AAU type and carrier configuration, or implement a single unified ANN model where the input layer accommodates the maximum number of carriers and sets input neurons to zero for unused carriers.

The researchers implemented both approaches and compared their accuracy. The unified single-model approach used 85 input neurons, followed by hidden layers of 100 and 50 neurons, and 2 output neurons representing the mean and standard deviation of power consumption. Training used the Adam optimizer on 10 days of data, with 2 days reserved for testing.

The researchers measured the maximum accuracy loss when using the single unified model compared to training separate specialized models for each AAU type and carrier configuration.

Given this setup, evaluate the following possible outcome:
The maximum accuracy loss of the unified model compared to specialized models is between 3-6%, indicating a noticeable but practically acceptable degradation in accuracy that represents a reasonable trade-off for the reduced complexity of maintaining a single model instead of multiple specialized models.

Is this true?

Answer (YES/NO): NO